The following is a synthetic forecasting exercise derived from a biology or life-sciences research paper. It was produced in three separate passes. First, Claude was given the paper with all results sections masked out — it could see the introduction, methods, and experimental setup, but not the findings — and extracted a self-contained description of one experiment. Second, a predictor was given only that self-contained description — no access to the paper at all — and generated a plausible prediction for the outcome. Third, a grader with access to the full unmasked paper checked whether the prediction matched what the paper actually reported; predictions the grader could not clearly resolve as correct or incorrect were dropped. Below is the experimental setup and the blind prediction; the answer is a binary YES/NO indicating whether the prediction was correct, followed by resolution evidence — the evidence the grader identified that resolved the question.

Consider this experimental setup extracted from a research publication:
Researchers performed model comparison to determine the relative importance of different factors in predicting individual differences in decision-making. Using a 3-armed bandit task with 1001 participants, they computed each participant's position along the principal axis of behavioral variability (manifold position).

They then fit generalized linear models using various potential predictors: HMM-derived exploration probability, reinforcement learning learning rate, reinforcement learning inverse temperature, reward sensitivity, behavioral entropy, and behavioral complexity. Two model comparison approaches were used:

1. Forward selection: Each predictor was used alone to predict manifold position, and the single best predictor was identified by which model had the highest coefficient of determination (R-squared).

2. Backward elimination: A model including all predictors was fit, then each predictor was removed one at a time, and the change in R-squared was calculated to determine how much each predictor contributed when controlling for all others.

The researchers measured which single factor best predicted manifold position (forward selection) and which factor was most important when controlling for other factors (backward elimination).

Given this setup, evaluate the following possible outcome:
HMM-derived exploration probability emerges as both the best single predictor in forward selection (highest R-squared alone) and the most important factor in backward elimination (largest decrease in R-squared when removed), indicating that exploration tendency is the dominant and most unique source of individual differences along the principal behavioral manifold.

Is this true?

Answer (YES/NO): YES